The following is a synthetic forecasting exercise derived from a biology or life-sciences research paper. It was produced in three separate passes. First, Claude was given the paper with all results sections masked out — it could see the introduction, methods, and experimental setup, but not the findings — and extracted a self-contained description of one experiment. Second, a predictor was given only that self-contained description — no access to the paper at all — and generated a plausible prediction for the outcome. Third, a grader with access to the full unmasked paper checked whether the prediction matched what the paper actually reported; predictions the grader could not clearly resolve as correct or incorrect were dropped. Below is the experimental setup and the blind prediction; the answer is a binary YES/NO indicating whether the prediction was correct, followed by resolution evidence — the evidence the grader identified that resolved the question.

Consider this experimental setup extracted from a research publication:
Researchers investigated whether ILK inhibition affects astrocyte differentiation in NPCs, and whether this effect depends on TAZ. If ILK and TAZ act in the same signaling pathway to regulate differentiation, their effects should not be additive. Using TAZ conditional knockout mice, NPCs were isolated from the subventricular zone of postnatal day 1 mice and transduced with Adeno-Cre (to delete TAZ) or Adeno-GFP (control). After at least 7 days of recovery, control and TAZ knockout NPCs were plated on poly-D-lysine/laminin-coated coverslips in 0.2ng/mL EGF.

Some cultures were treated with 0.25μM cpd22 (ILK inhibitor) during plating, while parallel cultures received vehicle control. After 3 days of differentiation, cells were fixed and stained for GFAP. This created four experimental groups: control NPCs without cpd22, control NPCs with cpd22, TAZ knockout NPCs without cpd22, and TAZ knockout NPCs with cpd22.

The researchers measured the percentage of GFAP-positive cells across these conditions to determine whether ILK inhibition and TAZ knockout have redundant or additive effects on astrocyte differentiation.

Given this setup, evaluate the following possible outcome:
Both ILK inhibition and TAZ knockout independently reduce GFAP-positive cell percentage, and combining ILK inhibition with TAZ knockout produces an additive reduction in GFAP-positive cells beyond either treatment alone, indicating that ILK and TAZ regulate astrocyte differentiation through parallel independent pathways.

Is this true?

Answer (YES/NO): NO